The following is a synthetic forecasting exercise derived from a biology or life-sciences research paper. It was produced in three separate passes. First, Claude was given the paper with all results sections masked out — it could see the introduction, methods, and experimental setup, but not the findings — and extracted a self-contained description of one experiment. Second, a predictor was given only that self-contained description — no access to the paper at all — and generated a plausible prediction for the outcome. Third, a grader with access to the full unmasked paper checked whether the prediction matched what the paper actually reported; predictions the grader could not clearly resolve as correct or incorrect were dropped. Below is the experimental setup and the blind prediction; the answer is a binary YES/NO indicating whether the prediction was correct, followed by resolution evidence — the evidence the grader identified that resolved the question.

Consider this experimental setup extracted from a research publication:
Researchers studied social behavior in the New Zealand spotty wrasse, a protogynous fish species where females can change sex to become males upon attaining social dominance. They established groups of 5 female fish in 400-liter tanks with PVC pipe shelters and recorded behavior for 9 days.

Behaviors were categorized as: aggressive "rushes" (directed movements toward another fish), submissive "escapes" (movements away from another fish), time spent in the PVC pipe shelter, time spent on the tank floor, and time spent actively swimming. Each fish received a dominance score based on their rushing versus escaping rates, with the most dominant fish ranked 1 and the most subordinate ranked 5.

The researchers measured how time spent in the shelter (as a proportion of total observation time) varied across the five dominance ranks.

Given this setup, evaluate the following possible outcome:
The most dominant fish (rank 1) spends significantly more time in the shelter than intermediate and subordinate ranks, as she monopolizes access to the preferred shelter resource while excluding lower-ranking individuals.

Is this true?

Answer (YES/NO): YES